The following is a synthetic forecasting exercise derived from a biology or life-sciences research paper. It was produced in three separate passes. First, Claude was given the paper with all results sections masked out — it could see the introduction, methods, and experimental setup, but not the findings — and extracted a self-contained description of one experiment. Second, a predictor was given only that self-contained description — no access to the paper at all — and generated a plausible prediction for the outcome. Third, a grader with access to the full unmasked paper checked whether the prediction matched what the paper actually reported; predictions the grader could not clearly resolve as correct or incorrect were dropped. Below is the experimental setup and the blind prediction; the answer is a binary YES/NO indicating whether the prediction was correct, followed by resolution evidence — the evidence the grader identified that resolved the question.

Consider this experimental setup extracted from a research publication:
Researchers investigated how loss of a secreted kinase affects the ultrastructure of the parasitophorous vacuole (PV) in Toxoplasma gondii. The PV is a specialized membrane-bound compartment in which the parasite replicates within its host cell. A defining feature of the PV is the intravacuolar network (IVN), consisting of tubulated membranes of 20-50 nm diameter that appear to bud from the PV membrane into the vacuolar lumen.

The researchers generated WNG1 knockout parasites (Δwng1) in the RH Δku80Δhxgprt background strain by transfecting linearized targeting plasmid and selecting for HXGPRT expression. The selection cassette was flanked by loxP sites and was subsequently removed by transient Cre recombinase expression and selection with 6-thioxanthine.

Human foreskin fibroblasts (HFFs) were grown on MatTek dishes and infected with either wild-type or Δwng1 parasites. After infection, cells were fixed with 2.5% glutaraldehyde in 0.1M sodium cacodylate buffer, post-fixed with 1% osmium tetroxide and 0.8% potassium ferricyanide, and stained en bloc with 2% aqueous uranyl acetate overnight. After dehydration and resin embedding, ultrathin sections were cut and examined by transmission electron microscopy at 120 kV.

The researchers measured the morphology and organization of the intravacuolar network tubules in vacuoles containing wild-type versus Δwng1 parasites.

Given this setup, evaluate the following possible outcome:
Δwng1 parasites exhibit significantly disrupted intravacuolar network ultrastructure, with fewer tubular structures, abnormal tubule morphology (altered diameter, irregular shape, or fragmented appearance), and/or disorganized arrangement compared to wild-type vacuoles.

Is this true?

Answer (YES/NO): YES